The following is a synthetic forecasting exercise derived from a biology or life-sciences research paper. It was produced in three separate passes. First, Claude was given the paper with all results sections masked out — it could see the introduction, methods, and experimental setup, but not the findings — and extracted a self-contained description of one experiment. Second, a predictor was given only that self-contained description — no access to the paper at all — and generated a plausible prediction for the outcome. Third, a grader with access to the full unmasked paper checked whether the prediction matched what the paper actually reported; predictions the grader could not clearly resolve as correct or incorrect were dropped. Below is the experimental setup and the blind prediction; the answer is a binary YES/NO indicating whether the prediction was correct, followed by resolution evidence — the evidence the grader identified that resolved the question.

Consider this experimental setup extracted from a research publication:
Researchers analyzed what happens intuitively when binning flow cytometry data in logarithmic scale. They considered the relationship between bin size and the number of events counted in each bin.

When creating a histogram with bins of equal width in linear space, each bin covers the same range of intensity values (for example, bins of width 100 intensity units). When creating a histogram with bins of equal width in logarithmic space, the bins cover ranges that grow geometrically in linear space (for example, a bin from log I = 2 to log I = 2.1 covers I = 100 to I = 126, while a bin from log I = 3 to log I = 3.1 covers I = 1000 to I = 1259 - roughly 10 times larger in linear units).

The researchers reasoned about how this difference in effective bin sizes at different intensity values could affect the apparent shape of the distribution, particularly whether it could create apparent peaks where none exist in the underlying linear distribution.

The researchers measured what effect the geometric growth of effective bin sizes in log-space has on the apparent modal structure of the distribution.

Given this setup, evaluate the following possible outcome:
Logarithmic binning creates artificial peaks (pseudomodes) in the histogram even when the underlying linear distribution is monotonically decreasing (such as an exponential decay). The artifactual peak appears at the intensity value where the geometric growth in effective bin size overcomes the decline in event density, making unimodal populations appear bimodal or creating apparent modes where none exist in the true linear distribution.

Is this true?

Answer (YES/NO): NO